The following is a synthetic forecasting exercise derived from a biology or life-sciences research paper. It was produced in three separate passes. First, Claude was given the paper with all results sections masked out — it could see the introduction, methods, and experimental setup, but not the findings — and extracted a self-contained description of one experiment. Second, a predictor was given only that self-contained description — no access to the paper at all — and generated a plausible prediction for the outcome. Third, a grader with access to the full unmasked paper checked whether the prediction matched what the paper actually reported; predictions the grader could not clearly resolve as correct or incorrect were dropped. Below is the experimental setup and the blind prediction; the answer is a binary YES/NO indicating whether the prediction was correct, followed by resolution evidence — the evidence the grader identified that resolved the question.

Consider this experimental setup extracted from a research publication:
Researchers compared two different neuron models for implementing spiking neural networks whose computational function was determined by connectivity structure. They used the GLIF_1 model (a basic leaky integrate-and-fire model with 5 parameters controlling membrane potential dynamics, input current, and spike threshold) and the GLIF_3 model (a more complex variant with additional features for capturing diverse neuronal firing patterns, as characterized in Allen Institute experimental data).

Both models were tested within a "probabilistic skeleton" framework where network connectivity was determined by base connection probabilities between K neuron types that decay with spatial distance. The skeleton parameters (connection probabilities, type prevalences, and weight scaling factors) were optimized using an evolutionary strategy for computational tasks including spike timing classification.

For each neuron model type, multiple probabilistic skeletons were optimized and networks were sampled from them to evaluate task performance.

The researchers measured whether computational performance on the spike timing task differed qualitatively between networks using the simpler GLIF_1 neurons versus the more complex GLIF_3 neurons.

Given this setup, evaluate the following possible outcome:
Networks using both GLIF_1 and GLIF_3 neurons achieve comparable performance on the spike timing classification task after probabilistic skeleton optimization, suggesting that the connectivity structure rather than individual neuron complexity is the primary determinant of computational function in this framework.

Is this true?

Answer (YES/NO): YES